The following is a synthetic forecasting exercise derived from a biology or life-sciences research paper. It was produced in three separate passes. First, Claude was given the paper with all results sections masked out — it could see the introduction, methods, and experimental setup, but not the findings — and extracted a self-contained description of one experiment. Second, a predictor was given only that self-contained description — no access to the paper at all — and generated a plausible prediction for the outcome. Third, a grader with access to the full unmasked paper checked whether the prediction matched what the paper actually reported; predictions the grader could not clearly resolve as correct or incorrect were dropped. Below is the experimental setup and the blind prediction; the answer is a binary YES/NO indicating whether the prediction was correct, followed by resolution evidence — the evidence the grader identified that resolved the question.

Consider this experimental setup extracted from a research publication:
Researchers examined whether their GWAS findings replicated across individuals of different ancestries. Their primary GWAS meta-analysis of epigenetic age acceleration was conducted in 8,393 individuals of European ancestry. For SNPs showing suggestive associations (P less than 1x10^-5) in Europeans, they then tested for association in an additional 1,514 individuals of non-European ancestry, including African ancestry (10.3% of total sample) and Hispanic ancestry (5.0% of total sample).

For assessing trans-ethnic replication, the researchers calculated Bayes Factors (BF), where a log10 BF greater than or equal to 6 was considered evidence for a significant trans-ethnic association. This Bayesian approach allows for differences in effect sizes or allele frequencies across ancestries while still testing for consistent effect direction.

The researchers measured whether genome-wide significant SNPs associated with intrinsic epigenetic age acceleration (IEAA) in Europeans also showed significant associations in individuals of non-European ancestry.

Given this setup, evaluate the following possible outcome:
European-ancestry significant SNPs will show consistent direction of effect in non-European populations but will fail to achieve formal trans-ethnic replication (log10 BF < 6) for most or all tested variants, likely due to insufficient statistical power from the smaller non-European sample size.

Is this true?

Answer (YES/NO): NO